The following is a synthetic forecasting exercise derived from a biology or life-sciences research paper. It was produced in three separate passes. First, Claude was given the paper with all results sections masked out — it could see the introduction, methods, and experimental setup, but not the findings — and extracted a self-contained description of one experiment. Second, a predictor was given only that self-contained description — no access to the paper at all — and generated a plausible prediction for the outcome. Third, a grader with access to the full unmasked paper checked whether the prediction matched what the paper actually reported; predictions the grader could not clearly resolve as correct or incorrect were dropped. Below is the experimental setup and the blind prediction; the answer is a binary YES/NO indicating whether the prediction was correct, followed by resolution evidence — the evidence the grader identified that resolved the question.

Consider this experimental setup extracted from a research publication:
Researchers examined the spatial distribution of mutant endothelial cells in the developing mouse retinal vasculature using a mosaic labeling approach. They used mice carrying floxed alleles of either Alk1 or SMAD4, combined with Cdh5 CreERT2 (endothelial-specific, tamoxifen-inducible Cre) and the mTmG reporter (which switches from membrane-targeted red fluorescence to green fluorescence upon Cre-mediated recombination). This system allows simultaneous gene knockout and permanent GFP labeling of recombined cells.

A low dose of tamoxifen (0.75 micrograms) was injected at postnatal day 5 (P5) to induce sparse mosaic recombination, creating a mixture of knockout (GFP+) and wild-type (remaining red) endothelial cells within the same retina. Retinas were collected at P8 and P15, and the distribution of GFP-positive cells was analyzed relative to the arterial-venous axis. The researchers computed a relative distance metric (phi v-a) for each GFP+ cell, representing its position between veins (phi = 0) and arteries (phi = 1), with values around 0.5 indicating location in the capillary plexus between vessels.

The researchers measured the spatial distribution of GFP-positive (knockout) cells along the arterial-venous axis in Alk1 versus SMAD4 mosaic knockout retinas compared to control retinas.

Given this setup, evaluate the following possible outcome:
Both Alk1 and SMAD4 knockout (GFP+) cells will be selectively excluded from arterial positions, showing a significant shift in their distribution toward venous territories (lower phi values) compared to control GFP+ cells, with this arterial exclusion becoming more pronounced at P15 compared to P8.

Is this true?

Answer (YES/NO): NO